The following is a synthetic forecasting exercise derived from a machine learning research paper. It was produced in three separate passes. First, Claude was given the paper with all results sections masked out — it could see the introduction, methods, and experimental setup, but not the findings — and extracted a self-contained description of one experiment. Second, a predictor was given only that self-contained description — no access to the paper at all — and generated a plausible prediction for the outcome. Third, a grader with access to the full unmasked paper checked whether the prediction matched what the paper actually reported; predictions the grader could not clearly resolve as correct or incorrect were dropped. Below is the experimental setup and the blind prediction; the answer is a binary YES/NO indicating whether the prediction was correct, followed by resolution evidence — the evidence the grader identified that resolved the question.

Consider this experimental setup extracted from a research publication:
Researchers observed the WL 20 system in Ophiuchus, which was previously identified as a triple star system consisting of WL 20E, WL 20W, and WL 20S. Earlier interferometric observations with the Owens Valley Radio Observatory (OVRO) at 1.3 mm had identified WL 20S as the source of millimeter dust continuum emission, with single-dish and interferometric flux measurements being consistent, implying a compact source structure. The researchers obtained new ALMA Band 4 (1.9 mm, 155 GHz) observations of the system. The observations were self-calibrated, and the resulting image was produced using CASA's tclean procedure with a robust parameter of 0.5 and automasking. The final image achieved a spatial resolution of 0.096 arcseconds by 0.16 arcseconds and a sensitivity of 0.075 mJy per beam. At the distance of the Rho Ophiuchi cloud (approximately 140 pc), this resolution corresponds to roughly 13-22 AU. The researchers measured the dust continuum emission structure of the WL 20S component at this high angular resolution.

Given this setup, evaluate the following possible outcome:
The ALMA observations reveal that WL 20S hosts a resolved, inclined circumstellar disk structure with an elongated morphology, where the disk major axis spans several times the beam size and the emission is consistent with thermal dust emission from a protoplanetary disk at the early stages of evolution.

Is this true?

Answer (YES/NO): NO